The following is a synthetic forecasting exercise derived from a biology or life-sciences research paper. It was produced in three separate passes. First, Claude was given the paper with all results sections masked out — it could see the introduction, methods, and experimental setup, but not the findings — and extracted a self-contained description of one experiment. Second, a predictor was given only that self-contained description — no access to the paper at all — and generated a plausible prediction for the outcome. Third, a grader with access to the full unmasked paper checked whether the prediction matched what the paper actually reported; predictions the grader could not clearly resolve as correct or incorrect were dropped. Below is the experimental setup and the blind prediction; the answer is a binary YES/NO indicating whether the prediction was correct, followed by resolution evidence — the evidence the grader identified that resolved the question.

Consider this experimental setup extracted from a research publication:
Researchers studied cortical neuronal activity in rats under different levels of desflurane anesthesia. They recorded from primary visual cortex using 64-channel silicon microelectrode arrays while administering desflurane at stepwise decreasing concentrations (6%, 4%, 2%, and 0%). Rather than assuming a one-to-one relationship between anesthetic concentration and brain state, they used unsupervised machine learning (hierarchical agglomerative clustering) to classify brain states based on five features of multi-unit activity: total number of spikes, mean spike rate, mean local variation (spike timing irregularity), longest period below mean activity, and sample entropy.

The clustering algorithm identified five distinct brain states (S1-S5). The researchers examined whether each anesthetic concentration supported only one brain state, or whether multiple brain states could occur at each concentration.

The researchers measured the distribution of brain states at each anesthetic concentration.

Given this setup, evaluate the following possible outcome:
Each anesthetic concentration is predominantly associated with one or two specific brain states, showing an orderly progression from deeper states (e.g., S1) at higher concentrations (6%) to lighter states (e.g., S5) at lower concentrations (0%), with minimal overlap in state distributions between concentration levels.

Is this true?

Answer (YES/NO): NO